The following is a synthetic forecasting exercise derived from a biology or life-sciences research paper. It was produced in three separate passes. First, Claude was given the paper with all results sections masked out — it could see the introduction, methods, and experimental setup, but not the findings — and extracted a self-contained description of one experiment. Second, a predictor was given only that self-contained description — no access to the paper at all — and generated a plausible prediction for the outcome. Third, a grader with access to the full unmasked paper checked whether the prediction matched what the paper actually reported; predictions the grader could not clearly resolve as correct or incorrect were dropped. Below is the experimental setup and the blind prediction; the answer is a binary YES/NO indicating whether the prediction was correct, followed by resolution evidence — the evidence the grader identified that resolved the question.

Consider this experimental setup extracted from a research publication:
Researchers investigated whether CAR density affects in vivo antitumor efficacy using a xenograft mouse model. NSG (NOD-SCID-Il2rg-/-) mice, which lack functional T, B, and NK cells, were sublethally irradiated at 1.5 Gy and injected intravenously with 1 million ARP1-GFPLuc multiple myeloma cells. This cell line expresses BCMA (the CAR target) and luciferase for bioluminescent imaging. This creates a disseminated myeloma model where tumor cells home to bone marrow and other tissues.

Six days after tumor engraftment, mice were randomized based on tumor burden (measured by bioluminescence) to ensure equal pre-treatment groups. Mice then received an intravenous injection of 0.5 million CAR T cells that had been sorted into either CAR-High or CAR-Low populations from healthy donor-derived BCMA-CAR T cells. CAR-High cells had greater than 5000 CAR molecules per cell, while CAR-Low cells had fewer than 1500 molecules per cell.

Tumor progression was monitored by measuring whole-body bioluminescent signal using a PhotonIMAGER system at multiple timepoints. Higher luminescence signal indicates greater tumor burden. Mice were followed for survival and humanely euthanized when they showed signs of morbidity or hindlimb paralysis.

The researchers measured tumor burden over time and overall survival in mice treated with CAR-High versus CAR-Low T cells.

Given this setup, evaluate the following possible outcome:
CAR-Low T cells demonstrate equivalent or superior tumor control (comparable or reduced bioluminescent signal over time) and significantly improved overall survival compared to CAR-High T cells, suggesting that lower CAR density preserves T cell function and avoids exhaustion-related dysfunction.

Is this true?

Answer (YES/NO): NO